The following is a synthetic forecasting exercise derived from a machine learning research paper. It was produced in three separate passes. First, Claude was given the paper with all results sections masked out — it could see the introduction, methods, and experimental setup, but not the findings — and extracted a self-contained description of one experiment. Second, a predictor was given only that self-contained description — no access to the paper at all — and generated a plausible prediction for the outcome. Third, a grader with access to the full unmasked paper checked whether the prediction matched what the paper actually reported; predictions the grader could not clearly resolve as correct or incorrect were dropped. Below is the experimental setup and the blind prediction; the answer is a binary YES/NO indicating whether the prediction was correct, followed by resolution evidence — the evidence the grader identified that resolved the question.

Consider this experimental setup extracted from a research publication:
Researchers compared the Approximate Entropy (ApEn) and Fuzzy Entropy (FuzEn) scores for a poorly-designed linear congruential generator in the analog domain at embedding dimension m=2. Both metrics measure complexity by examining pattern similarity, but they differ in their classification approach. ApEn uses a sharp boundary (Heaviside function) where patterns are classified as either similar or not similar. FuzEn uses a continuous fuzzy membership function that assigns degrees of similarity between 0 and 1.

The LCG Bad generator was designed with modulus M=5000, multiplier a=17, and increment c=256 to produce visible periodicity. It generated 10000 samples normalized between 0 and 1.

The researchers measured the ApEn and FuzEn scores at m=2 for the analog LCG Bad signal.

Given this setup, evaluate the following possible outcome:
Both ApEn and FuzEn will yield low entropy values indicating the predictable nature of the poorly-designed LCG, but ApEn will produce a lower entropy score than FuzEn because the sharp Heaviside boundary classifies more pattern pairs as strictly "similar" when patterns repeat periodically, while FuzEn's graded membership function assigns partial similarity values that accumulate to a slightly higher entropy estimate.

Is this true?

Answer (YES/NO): NO